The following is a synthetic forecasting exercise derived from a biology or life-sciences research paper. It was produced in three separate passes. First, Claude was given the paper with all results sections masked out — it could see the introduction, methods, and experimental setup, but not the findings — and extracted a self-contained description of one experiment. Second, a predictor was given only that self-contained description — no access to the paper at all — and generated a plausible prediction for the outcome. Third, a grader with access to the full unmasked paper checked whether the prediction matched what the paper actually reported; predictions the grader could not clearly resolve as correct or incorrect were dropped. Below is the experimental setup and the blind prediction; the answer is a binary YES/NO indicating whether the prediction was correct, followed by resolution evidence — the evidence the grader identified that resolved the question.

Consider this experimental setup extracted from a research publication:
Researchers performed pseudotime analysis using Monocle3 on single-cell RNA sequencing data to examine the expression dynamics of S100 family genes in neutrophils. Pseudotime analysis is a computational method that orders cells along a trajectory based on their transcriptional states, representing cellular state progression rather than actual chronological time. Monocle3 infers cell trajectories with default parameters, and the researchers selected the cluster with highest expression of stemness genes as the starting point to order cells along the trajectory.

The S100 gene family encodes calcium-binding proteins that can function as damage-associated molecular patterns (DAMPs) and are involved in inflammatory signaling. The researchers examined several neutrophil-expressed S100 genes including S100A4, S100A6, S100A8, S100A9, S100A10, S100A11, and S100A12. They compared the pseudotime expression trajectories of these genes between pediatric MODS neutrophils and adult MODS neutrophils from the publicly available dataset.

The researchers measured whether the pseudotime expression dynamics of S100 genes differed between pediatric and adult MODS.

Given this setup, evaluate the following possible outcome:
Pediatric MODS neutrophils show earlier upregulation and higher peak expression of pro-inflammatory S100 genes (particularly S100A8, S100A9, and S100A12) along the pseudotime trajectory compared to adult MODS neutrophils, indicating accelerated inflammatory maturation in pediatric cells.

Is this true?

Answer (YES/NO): NO